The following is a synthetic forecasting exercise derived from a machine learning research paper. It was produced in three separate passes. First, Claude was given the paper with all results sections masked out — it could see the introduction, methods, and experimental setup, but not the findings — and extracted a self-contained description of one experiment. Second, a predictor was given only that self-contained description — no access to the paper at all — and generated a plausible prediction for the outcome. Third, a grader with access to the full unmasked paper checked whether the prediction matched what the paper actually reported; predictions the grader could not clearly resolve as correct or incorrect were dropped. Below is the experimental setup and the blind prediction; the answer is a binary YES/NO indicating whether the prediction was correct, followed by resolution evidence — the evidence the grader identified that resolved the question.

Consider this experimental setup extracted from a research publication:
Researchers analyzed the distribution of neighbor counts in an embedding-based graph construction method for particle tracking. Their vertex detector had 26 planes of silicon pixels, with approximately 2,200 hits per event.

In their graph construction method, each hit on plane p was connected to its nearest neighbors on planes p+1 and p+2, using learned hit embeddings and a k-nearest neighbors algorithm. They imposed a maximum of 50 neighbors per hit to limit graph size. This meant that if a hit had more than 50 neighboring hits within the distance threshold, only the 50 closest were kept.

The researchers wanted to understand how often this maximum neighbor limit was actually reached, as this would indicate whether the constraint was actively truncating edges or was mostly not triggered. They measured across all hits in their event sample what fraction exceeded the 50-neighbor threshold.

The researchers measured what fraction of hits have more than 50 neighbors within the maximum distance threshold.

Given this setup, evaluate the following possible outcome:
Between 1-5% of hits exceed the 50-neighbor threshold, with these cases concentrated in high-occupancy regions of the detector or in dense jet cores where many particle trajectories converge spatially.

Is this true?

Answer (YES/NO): NO